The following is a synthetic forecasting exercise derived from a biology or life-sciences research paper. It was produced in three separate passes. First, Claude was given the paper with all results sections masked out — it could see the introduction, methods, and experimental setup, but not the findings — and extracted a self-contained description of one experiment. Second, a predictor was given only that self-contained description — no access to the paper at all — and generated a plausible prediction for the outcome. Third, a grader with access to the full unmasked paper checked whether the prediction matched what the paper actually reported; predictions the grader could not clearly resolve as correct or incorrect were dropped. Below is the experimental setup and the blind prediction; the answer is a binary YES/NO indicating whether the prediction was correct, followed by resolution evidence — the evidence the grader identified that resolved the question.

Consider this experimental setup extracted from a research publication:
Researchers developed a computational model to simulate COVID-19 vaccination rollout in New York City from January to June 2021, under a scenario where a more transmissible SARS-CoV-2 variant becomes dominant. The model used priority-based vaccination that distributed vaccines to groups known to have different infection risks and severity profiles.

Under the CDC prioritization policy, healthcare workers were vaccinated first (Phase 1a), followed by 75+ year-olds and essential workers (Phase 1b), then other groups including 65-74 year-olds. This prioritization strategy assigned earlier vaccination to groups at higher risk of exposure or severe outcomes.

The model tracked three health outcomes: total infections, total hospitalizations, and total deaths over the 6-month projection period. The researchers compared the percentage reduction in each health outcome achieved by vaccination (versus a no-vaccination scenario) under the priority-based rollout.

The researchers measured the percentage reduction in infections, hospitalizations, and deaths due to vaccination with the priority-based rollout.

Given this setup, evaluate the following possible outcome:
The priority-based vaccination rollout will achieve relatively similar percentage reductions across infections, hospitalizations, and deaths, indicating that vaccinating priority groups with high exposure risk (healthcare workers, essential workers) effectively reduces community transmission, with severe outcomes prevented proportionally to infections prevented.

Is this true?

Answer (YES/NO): NO